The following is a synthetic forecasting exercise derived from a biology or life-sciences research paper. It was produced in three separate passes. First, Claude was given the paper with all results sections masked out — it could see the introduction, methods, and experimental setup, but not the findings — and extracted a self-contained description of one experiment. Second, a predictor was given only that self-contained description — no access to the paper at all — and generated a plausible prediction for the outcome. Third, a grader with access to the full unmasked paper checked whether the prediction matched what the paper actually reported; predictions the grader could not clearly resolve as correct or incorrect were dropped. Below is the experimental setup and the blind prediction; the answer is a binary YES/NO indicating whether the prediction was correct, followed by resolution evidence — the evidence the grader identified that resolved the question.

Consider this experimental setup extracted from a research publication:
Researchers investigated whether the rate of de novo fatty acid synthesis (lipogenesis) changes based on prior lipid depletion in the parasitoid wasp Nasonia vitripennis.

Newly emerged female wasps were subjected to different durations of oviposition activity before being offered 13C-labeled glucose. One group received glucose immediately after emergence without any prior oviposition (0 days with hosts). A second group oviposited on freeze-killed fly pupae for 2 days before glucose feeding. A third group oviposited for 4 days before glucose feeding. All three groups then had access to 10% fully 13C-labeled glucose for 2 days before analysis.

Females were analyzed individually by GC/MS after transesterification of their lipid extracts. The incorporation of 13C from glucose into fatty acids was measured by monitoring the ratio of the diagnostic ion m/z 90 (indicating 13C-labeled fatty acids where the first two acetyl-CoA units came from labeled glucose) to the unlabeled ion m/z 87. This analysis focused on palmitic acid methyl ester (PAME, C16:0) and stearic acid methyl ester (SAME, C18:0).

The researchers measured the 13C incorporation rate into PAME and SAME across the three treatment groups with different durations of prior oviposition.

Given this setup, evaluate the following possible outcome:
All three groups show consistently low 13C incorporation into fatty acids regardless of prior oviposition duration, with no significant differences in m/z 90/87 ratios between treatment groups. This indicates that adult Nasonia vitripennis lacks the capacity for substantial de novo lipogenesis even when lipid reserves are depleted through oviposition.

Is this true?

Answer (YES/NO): NO